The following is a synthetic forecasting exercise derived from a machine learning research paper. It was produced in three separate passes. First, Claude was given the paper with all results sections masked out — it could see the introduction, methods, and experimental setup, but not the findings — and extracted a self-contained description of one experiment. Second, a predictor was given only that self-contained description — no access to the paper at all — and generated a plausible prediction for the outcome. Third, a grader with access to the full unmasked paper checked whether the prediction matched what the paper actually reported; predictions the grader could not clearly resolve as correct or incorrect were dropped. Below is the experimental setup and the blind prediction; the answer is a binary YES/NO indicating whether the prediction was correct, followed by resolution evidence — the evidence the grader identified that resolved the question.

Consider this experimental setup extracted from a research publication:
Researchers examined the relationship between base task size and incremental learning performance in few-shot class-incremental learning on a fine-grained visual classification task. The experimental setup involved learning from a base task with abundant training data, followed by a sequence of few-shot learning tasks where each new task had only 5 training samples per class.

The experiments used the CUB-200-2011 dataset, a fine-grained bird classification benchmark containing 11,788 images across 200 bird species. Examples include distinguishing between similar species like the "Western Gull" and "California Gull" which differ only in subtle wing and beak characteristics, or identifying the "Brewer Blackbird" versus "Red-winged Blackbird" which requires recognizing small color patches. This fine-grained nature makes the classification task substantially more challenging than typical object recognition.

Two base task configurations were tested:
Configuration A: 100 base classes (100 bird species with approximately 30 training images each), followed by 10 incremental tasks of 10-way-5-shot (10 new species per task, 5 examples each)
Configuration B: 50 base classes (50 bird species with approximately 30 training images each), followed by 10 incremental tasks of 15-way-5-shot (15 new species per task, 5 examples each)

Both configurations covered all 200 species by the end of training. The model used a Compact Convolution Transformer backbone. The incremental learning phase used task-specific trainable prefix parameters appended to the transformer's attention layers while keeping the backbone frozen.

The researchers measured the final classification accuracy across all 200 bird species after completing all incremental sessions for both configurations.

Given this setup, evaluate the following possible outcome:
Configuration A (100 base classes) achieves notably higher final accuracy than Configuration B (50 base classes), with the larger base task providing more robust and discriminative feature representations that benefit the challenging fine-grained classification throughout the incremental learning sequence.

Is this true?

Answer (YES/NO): YES